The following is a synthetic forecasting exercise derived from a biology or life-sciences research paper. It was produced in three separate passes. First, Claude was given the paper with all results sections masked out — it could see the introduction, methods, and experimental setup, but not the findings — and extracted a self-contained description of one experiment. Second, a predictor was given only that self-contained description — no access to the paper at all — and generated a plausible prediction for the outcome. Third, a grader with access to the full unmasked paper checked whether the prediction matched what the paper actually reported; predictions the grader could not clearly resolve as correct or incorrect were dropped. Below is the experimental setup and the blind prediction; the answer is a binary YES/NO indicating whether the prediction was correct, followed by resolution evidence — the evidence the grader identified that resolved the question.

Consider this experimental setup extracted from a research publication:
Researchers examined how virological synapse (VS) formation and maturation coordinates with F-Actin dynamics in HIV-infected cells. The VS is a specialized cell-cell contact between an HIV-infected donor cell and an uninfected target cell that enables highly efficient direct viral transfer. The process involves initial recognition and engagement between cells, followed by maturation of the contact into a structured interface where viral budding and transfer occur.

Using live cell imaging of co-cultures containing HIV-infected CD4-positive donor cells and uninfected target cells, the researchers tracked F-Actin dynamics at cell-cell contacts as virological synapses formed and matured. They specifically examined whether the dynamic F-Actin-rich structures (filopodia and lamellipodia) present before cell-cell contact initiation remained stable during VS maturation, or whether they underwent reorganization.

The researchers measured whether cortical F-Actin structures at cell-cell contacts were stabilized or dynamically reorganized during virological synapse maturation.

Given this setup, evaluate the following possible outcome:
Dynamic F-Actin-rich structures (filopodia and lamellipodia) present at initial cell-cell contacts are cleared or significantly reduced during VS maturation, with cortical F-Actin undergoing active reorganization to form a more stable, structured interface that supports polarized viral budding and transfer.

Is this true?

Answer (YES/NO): YES